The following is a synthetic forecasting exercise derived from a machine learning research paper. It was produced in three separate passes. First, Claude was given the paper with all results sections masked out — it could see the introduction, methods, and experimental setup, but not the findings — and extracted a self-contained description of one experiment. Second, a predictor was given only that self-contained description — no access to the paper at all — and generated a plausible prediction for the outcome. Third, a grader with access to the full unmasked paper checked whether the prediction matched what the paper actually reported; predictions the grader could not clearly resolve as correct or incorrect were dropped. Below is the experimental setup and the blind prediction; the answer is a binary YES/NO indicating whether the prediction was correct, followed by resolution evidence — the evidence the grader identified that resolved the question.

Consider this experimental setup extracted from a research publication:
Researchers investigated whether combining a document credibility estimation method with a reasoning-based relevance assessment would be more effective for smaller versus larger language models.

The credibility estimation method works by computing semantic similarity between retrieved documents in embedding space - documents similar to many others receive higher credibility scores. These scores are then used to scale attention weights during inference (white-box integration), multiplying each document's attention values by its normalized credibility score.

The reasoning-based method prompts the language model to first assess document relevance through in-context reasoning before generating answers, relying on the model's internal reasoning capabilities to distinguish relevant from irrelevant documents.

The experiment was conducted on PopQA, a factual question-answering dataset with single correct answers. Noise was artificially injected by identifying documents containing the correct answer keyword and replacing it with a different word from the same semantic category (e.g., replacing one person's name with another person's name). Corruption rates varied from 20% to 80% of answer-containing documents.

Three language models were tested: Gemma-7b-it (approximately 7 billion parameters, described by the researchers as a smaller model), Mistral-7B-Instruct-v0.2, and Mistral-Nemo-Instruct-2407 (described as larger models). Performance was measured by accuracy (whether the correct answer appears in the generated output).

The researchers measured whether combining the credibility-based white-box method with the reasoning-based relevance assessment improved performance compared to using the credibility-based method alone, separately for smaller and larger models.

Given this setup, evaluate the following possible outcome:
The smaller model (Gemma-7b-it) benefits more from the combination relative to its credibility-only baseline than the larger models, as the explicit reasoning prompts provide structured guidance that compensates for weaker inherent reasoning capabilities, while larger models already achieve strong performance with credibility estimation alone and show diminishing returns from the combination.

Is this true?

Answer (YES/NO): NO